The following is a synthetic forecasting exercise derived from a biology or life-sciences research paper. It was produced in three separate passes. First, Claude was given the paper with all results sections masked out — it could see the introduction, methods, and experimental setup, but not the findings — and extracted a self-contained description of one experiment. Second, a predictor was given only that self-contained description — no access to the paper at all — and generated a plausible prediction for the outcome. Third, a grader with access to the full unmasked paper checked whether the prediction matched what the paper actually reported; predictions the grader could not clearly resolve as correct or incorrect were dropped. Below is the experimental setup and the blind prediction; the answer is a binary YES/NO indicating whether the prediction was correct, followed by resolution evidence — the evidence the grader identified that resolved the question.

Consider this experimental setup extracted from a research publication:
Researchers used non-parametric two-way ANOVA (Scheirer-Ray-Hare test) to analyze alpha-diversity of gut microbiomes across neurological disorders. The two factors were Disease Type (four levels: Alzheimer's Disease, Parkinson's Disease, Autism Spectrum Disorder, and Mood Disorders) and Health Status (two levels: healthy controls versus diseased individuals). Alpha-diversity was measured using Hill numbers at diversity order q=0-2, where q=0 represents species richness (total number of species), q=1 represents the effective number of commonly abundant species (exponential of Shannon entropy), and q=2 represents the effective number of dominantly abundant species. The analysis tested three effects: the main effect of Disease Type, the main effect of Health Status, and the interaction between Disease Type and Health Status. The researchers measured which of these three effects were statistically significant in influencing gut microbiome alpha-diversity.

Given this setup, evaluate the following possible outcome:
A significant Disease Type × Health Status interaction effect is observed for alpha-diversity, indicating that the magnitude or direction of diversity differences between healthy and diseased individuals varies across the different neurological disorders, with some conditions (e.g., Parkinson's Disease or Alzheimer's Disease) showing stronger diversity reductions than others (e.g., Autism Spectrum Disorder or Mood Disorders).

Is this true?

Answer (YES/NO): NO